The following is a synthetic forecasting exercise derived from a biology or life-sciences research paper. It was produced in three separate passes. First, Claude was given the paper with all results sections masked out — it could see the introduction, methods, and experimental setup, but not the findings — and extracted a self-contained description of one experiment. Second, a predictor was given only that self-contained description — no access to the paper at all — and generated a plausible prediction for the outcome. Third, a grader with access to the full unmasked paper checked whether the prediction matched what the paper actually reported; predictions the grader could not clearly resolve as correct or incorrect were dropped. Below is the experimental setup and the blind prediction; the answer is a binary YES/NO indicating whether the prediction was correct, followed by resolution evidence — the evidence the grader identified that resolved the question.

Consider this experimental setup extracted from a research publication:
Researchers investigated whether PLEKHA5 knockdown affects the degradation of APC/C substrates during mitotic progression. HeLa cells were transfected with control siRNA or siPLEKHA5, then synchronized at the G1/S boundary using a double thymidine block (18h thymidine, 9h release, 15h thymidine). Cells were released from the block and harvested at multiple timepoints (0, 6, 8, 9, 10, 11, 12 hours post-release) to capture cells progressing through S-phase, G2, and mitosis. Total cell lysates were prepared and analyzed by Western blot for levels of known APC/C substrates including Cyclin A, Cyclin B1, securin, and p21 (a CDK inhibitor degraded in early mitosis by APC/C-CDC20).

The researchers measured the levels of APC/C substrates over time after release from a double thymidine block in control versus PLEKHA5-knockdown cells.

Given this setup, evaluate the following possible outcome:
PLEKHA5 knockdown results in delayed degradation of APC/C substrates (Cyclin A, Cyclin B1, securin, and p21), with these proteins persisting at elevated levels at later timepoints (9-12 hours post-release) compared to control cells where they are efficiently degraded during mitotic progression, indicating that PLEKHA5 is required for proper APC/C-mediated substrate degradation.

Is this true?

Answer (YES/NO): YES